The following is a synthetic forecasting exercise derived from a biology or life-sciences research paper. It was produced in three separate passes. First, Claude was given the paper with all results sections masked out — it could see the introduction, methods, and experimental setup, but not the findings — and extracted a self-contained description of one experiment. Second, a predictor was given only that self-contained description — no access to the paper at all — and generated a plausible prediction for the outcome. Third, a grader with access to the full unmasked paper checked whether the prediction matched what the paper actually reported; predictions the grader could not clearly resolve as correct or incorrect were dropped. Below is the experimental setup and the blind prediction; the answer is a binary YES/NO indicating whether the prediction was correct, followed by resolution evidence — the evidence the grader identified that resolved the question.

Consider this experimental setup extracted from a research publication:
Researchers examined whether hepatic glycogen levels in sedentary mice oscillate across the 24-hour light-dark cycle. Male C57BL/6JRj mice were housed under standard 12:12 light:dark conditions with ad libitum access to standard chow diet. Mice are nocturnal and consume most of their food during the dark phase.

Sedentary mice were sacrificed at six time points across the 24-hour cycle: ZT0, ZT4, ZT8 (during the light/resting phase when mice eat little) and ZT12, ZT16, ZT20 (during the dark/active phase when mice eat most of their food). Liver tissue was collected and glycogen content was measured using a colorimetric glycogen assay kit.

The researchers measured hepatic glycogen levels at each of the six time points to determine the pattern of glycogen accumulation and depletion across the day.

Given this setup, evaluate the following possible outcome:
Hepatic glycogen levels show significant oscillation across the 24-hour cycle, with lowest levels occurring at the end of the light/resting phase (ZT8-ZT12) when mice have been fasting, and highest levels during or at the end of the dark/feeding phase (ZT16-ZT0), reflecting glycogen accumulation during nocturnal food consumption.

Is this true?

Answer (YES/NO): YES